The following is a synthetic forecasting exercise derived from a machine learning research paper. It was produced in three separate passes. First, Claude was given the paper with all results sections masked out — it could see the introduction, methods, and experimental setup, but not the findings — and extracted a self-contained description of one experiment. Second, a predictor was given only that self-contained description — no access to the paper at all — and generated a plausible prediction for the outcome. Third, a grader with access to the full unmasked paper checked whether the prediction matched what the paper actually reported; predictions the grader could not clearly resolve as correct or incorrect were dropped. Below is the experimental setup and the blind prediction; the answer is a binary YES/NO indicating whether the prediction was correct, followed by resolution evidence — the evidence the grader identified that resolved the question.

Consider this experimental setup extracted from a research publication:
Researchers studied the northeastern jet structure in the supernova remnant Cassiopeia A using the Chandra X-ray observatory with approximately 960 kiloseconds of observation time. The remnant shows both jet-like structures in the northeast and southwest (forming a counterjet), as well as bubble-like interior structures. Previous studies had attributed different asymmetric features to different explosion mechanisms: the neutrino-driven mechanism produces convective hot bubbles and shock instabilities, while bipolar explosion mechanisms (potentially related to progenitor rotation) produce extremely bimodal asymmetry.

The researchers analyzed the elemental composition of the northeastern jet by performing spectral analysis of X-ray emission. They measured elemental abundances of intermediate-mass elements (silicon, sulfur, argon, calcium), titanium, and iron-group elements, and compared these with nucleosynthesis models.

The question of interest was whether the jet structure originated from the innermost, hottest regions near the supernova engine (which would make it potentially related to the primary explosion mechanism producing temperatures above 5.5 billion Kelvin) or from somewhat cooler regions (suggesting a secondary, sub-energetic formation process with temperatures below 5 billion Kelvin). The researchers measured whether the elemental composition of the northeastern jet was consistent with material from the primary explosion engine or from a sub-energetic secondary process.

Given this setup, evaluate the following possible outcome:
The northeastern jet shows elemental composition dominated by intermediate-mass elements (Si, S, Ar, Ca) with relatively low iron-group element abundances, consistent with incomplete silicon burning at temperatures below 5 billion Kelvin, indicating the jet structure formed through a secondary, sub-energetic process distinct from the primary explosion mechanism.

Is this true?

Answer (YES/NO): YES